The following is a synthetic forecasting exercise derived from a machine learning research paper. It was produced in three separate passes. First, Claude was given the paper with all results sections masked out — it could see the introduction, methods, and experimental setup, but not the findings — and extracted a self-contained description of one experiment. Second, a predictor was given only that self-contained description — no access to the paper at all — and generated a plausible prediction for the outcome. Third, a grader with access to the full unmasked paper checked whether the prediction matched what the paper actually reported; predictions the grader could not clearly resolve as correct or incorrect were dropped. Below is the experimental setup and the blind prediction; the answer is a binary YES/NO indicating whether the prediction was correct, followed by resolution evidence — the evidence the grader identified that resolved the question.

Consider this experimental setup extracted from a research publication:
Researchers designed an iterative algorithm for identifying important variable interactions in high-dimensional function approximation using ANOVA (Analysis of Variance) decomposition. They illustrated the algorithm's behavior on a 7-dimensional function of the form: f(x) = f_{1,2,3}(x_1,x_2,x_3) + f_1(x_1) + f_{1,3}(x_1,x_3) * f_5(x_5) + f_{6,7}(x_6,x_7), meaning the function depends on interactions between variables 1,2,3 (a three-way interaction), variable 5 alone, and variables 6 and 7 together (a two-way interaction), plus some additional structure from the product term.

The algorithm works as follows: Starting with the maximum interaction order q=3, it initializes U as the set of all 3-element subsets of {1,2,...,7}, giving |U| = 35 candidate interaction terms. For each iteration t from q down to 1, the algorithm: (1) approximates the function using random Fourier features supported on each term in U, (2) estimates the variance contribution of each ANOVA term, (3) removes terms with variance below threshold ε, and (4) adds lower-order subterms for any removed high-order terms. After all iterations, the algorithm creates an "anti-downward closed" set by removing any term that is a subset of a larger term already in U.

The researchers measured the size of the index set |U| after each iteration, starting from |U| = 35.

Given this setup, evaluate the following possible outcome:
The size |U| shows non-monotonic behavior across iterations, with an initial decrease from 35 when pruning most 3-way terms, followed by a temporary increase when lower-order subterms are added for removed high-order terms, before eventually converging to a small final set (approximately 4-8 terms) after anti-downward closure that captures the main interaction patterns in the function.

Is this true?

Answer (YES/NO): NO